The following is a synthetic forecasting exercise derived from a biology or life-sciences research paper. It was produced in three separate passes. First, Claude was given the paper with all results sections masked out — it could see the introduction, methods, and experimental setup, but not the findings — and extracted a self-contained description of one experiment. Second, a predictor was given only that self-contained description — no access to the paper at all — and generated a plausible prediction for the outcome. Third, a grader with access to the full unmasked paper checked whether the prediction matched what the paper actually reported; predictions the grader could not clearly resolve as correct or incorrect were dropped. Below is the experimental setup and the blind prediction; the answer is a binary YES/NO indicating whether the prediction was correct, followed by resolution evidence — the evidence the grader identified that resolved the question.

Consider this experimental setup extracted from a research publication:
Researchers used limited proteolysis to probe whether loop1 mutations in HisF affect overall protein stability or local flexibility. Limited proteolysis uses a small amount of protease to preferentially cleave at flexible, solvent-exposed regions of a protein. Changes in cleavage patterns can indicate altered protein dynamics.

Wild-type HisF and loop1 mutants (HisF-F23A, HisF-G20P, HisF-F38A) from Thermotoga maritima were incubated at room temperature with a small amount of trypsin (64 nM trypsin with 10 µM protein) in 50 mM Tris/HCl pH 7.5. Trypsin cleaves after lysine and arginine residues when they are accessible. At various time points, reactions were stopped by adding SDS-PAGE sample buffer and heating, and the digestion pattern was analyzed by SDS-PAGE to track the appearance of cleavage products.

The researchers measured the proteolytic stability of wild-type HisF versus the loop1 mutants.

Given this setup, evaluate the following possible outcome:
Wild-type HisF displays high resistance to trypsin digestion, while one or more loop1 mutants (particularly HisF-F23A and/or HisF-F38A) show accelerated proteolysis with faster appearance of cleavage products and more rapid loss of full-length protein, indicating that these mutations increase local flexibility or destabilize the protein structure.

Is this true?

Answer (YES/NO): NO